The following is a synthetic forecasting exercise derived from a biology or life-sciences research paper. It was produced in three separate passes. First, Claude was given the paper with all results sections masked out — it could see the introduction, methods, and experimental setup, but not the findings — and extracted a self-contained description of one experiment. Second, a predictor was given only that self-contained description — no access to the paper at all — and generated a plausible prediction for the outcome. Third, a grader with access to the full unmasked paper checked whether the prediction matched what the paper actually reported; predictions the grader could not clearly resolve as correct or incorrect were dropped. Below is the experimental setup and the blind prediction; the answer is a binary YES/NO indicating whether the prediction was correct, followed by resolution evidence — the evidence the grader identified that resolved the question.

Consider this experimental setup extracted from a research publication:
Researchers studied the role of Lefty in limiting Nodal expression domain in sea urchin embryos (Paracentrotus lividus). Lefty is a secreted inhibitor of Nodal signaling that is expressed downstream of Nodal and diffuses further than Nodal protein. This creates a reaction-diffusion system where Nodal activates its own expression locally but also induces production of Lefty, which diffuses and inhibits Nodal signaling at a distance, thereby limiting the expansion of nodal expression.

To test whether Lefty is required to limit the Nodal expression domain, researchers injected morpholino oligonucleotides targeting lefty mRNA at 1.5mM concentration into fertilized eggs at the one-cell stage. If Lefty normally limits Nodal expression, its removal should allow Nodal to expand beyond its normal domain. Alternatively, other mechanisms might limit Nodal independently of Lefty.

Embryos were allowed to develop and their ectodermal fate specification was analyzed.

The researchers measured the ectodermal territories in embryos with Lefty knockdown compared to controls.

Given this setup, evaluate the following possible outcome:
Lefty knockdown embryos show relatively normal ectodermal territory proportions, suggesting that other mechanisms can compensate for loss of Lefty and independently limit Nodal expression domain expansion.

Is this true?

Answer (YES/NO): NO